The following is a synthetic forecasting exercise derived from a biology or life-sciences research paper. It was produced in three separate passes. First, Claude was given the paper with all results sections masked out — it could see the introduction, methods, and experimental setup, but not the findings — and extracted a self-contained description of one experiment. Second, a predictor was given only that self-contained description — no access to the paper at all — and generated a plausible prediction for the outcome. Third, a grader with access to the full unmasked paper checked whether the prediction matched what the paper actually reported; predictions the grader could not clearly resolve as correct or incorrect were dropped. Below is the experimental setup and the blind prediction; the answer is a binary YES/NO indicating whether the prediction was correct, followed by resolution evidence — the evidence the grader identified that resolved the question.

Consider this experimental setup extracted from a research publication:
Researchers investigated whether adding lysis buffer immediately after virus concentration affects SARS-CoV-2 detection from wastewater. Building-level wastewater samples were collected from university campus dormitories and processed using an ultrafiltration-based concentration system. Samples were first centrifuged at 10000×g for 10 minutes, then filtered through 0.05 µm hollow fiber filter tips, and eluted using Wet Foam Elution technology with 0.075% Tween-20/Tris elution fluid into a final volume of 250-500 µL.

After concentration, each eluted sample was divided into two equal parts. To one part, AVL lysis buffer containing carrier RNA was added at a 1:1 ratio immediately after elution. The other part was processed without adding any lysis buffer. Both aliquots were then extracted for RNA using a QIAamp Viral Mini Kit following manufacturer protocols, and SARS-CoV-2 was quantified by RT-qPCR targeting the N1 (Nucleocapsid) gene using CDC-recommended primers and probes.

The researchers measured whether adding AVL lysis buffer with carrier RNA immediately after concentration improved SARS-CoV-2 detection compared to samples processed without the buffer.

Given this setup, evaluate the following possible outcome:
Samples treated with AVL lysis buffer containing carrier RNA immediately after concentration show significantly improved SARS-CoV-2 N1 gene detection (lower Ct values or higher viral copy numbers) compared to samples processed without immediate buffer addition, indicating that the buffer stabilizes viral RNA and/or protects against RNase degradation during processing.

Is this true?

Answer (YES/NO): YES